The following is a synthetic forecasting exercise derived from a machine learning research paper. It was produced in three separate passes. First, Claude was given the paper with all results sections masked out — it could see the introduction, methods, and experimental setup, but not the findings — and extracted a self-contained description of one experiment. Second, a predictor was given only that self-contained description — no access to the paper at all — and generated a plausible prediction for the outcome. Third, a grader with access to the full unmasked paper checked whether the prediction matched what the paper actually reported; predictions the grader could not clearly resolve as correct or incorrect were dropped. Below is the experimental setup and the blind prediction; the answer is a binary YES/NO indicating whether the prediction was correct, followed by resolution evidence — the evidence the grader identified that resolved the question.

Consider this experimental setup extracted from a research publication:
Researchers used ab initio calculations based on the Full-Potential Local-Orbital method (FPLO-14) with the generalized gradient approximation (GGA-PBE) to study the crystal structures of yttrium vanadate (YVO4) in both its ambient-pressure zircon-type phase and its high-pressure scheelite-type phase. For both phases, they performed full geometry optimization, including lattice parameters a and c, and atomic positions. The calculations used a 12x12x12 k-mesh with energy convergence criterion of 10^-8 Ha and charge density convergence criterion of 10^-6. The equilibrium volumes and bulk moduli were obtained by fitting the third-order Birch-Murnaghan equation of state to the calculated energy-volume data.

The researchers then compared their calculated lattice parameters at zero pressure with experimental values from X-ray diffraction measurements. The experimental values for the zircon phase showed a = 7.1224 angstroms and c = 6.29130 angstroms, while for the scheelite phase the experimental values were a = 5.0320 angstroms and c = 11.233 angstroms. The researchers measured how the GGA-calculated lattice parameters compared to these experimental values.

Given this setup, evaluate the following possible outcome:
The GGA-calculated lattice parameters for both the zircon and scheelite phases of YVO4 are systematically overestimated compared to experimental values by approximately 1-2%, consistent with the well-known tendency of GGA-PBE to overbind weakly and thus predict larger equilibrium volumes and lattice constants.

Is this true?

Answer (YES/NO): NO